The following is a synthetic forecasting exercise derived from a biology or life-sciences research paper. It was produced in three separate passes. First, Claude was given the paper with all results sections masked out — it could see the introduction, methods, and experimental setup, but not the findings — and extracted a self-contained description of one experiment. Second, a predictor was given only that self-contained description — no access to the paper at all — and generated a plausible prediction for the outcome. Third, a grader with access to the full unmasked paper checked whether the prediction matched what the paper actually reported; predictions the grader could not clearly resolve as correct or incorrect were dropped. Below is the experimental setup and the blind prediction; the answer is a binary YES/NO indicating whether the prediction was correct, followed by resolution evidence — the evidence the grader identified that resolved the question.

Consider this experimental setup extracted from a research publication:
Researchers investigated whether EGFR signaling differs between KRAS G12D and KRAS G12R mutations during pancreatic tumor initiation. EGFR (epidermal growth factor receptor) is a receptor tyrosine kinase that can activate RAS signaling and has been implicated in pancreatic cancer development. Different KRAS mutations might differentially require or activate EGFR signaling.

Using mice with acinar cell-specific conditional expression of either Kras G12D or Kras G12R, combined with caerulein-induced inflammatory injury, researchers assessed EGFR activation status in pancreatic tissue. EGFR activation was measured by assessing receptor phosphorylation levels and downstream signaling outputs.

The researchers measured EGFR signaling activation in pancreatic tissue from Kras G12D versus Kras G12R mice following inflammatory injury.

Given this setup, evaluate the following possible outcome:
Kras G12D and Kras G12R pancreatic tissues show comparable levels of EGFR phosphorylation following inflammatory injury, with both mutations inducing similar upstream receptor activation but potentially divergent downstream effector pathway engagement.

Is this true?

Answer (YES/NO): NO